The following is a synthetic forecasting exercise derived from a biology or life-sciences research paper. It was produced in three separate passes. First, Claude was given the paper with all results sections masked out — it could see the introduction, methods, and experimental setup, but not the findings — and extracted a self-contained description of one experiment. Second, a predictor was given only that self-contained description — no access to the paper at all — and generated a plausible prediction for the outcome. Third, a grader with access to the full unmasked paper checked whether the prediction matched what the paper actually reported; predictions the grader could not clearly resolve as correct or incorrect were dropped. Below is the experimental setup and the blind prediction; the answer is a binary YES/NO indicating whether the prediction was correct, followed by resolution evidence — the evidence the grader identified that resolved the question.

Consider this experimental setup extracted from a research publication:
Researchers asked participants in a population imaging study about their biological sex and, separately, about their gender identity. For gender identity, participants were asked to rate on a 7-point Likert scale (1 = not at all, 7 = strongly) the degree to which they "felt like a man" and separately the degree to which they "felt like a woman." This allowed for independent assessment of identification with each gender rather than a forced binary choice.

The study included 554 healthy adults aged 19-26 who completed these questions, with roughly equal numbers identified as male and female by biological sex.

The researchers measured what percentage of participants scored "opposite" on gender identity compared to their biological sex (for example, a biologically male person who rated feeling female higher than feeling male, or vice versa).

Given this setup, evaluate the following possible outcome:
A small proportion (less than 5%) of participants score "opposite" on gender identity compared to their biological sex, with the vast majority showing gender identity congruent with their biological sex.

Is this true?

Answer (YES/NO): YES